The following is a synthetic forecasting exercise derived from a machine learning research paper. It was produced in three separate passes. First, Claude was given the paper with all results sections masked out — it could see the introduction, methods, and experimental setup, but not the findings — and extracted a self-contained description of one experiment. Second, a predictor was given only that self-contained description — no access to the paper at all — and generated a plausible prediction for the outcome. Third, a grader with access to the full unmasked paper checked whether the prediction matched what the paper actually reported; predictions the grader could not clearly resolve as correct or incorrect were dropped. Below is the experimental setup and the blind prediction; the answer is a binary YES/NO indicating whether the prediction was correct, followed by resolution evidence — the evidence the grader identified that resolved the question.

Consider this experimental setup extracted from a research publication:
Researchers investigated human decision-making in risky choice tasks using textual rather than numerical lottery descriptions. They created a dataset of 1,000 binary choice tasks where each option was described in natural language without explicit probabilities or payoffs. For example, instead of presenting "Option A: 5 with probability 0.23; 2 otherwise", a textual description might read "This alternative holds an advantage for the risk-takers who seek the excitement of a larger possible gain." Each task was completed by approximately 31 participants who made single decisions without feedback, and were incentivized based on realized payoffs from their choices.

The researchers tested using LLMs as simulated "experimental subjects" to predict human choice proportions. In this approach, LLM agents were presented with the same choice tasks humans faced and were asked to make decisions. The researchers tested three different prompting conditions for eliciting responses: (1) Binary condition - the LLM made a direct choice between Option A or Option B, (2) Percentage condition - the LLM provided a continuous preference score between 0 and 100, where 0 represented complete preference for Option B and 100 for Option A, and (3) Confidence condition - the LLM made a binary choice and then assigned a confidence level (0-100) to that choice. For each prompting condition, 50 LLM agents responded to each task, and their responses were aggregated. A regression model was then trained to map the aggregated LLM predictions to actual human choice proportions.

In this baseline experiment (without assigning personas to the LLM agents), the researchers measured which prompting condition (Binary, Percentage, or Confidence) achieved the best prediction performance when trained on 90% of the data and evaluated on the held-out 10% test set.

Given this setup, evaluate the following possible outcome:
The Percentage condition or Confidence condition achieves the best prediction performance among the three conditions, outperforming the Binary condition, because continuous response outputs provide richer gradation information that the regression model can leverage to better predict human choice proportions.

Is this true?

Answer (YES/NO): NO